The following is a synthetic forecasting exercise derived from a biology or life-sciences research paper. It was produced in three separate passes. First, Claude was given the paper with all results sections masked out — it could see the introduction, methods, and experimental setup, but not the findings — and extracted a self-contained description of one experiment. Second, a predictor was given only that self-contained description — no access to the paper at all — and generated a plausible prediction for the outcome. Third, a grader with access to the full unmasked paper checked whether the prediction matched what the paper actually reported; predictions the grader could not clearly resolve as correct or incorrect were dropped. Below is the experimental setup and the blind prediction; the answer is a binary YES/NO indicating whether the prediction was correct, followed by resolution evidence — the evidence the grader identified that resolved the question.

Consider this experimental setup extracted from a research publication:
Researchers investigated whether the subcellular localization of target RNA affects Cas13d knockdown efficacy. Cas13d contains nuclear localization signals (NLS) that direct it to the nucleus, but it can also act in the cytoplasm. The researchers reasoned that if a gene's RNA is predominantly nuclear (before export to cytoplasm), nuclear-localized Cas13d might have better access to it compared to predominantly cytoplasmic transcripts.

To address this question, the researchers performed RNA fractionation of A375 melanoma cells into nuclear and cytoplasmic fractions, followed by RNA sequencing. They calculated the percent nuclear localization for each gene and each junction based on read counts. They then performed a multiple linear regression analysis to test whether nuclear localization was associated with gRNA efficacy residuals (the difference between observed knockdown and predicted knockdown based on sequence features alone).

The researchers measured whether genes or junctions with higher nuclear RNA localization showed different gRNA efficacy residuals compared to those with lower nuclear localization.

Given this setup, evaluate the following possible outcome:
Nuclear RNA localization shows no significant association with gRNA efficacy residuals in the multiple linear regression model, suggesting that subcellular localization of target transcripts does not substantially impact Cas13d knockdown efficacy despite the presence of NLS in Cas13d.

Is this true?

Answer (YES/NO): YES